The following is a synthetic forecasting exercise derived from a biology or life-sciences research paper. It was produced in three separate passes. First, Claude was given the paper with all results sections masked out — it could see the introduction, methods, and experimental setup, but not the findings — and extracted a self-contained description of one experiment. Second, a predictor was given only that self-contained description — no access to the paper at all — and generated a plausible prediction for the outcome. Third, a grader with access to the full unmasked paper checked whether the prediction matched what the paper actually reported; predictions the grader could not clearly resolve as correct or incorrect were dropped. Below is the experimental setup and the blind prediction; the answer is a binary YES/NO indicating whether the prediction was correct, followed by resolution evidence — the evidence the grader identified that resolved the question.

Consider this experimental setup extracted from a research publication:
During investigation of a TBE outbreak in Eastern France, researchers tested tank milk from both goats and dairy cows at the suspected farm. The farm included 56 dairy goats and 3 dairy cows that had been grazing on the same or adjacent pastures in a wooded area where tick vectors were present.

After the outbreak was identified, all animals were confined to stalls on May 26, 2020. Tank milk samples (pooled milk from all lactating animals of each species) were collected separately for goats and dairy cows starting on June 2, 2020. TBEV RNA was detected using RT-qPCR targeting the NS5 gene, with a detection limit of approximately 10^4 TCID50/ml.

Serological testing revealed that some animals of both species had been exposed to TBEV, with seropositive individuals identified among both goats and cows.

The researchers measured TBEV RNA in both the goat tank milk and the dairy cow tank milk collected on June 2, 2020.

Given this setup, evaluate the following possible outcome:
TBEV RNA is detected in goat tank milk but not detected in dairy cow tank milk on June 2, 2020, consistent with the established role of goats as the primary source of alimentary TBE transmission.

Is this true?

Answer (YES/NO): YES